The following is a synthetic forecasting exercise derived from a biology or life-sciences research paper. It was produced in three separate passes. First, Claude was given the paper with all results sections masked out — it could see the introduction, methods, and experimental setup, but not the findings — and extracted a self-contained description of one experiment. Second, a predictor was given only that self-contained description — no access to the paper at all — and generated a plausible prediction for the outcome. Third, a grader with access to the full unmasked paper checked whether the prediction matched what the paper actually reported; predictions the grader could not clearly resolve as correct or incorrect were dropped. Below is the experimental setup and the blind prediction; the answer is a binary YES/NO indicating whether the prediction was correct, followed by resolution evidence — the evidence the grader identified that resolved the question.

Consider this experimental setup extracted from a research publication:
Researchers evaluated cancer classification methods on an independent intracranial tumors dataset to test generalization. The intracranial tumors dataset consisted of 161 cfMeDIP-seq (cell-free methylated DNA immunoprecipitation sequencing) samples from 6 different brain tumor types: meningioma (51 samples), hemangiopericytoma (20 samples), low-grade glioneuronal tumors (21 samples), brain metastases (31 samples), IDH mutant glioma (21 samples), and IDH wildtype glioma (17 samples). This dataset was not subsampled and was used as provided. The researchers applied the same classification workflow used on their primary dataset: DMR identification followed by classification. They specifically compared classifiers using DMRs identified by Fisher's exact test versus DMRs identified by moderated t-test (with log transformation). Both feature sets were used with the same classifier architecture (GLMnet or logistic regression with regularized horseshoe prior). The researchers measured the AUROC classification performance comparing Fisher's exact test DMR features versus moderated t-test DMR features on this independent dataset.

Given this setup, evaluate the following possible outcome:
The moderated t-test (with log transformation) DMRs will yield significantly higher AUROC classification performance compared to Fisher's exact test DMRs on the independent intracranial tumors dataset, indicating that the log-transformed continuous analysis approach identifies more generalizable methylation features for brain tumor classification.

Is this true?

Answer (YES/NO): YES